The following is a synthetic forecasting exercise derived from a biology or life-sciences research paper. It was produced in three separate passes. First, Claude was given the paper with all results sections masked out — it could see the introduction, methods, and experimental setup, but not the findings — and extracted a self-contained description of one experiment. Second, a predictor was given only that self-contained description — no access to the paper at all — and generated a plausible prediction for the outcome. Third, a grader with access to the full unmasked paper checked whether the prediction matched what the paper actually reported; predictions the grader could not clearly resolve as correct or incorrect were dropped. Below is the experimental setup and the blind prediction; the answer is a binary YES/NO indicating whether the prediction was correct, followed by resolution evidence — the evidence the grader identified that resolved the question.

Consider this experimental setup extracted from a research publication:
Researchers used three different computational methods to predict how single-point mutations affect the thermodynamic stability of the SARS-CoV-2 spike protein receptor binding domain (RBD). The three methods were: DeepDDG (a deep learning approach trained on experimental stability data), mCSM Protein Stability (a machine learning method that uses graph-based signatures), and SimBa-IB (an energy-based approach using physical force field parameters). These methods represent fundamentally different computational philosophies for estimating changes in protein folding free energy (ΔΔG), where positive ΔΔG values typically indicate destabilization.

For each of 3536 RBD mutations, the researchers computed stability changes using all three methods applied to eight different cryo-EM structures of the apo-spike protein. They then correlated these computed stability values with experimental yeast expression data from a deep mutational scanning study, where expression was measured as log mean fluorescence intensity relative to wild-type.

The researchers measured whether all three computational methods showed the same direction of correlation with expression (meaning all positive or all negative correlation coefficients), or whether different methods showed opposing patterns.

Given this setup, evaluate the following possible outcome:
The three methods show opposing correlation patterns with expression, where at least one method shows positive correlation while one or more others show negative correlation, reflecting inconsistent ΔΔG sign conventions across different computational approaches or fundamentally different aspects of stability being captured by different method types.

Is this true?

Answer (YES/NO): NO